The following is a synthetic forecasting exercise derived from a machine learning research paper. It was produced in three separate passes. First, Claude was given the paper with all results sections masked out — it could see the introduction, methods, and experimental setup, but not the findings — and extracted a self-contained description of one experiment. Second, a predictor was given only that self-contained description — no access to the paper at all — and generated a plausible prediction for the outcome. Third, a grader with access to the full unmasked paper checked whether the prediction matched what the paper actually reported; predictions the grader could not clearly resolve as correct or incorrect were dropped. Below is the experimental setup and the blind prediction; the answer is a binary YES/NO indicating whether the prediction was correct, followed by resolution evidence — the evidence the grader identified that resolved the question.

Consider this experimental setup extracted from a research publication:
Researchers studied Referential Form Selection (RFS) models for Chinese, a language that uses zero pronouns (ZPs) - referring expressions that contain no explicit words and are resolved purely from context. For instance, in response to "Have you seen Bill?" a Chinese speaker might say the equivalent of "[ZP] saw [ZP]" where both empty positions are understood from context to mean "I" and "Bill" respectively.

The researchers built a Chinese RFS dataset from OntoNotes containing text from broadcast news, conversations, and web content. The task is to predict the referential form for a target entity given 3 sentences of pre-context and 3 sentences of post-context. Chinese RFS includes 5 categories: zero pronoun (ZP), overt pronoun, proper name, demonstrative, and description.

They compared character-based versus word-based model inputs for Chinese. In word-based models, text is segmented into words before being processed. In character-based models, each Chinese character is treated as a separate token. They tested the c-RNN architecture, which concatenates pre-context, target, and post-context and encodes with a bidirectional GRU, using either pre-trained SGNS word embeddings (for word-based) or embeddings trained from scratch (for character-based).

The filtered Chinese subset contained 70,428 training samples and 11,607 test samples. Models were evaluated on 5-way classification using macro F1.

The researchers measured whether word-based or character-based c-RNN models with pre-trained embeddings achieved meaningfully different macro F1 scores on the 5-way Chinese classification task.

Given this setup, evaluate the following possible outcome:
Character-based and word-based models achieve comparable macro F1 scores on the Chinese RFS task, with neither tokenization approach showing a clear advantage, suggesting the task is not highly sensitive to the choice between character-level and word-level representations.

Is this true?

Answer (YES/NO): YES